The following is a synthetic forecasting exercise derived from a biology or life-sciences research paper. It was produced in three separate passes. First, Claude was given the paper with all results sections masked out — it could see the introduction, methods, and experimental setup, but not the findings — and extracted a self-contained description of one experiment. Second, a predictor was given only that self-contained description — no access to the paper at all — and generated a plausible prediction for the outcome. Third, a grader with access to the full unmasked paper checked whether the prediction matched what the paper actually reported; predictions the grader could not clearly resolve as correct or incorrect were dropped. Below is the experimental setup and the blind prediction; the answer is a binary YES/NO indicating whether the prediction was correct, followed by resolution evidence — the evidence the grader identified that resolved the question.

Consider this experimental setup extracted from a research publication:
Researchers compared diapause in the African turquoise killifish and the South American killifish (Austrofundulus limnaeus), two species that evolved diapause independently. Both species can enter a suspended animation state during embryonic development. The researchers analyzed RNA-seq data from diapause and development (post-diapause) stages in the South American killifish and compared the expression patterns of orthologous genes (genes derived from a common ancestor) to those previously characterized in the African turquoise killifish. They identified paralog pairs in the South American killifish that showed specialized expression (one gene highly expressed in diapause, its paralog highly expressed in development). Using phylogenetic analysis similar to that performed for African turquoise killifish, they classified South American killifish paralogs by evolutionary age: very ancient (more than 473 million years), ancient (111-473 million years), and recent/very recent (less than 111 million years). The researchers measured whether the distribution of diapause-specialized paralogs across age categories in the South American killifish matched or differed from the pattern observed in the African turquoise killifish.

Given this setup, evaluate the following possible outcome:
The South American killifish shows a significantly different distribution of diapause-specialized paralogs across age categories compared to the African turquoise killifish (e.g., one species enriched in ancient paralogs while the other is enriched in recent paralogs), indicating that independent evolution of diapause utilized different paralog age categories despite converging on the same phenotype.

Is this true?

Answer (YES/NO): NO